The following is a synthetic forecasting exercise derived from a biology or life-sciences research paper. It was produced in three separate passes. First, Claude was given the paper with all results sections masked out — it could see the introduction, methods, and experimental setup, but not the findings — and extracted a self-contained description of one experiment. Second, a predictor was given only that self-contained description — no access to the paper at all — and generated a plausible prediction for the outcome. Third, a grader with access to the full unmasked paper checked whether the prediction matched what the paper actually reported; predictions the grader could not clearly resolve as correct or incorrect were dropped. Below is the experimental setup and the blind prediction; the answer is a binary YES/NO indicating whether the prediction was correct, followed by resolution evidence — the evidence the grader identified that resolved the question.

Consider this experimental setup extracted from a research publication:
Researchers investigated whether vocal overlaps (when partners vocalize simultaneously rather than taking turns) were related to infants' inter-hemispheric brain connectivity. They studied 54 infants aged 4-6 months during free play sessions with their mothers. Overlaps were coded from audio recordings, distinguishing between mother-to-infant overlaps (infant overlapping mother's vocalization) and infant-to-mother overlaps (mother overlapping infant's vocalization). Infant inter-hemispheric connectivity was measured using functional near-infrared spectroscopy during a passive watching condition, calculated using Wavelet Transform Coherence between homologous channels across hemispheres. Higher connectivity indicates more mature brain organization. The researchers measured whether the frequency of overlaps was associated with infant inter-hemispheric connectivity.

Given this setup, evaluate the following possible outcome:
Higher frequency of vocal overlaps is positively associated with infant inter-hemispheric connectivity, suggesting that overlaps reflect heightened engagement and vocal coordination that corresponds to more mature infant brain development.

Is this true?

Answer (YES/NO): NO